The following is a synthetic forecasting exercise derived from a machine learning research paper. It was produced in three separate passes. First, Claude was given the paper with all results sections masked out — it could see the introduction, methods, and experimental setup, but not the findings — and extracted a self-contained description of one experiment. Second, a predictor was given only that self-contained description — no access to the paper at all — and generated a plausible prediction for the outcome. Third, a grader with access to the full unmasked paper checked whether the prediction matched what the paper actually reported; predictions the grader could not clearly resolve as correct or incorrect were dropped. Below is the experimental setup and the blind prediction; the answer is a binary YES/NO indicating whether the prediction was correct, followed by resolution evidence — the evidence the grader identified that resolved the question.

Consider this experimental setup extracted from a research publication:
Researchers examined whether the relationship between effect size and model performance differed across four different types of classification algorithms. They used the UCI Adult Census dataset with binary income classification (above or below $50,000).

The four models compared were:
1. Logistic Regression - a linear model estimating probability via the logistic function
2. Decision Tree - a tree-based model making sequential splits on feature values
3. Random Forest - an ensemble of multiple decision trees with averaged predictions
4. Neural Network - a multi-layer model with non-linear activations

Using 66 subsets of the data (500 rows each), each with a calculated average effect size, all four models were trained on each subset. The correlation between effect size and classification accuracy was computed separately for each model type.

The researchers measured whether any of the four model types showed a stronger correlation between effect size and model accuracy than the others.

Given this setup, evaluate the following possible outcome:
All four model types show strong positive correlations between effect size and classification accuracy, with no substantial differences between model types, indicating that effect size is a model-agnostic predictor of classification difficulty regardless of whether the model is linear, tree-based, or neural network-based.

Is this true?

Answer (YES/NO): NO